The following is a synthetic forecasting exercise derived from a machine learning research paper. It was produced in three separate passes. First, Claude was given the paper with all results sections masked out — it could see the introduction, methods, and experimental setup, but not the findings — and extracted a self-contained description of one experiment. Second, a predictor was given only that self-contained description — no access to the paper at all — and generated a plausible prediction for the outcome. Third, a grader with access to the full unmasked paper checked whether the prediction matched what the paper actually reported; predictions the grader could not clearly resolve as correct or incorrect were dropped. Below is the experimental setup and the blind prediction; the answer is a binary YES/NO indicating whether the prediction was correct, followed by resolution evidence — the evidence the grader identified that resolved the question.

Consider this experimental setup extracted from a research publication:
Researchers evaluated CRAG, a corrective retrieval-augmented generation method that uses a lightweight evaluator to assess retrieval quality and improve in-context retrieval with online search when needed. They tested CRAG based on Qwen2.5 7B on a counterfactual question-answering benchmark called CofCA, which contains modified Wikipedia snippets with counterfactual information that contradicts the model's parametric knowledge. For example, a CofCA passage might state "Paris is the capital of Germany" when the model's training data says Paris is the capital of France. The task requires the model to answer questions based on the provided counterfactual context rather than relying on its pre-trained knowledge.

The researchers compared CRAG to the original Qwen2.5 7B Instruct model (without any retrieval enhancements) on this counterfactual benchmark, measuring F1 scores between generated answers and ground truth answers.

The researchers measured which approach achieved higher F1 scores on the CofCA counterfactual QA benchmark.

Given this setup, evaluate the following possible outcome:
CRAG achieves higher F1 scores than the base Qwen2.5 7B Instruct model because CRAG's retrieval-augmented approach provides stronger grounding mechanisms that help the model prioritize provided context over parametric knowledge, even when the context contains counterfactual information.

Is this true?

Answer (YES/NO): NO